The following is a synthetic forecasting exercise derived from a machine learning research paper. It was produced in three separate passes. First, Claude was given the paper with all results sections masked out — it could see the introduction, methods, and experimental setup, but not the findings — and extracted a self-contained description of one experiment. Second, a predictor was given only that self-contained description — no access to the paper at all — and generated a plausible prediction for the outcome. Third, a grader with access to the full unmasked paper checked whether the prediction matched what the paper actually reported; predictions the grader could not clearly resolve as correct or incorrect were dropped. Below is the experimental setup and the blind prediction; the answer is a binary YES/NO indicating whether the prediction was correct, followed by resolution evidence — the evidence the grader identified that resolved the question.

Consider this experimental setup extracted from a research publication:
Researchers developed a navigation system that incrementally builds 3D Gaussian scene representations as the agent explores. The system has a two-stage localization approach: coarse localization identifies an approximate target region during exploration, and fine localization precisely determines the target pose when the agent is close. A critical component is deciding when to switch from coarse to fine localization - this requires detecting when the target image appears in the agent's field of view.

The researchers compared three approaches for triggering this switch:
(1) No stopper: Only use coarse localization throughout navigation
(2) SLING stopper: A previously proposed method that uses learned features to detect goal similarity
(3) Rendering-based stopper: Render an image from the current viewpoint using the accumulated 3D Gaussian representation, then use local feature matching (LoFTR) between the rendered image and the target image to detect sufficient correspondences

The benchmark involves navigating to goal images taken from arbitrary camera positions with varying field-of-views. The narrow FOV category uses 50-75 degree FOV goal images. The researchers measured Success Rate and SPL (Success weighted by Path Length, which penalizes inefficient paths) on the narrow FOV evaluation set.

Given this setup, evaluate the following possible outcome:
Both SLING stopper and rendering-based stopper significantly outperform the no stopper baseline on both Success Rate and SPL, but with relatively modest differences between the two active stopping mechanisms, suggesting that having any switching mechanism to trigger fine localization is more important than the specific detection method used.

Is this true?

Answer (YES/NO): NO